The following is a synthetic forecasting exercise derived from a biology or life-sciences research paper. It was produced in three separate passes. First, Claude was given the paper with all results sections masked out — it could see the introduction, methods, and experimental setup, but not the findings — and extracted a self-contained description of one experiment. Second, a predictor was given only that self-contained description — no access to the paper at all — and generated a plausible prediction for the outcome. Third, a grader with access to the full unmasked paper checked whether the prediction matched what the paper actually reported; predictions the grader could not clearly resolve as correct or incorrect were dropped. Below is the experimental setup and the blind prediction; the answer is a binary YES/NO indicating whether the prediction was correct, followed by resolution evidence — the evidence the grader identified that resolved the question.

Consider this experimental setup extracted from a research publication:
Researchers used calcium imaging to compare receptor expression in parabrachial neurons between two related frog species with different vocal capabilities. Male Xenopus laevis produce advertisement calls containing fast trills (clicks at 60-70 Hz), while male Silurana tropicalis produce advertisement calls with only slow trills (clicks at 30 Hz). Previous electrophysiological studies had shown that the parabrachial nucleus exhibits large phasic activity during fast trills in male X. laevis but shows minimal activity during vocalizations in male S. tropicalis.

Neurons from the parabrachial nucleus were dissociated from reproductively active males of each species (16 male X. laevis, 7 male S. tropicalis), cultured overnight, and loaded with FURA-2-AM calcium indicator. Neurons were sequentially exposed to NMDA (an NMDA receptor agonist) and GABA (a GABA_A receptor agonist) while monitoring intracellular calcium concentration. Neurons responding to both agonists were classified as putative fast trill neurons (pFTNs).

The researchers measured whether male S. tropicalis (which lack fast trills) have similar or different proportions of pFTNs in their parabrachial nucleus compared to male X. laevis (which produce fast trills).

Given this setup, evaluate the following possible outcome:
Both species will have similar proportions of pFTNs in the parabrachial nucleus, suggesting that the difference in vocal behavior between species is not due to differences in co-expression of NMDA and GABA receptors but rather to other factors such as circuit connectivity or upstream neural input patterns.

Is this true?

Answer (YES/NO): NO